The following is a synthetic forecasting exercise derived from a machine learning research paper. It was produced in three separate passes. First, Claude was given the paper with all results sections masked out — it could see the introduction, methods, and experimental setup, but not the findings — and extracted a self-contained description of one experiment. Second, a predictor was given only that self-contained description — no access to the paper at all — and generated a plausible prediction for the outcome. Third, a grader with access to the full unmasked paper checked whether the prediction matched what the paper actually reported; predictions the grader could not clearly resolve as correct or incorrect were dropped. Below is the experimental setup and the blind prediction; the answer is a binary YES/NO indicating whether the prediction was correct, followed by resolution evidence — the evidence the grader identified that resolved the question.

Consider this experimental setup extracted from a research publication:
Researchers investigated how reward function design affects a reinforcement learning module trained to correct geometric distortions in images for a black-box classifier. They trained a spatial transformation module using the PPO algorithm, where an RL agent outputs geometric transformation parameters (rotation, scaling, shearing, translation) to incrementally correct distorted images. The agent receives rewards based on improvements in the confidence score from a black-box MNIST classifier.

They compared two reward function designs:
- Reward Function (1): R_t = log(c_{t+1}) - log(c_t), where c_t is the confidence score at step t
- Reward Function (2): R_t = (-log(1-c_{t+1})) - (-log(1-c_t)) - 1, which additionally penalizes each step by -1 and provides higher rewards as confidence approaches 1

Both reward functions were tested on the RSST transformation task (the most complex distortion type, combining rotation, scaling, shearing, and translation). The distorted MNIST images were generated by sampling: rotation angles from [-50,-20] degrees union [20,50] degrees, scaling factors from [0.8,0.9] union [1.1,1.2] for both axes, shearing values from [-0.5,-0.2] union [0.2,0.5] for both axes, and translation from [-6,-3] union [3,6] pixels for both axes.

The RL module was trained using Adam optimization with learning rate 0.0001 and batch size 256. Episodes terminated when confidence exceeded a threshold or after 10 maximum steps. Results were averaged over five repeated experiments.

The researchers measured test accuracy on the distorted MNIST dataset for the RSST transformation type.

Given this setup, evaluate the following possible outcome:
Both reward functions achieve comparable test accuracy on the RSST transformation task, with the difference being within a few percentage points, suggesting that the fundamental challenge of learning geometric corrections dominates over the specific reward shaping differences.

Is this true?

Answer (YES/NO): NO